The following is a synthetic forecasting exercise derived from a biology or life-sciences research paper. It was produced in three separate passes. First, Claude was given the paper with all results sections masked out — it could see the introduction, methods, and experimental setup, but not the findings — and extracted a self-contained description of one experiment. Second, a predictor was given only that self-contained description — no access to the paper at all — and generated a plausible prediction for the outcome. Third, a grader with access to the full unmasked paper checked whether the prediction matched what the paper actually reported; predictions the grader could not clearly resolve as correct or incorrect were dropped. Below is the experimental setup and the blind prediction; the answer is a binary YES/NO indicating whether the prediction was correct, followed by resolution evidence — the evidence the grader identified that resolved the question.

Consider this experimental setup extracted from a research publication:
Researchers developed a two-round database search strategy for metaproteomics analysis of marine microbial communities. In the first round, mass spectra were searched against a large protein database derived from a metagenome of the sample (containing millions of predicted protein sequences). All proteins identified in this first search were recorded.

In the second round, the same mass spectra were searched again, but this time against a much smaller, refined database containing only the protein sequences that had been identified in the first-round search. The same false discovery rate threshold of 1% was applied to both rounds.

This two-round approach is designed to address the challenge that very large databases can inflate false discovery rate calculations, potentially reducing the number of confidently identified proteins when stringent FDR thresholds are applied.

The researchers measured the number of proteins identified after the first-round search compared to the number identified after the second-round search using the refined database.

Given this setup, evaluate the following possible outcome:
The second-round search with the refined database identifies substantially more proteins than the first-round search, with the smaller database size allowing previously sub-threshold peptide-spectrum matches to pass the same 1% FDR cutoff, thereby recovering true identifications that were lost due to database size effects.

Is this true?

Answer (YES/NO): YES